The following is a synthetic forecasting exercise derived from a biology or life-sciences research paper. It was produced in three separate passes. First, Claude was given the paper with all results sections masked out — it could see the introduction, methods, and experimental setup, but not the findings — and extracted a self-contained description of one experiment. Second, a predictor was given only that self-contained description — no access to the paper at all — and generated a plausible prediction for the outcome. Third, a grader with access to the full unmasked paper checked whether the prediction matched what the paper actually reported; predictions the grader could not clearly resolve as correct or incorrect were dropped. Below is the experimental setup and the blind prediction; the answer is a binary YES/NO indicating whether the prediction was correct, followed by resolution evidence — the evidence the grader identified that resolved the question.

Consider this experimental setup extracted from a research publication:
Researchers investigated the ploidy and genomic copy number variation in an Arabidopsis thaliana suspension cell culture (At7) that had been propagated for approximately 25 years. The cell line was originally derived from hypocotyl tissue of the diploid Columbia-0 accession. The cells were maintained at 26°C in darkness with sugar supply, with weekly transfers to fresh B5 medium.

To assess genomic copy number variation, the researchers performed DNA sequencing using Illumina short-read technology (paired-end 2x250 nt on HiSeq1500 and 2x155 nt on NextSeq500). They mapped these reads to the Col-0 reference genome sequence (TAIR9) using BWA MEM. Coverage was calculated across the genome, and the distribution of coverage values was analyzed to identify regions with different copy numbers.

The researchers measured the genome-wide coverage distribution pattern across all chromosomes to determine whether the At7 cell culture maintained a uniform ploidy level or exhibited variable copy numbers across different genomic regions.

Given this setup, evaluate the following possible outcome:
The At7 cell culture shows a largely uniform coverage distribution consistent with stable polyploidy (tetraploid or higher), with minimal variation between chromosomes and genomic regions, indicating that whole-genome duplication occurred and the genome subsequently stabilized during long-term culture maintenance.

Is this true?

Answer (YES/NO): NO